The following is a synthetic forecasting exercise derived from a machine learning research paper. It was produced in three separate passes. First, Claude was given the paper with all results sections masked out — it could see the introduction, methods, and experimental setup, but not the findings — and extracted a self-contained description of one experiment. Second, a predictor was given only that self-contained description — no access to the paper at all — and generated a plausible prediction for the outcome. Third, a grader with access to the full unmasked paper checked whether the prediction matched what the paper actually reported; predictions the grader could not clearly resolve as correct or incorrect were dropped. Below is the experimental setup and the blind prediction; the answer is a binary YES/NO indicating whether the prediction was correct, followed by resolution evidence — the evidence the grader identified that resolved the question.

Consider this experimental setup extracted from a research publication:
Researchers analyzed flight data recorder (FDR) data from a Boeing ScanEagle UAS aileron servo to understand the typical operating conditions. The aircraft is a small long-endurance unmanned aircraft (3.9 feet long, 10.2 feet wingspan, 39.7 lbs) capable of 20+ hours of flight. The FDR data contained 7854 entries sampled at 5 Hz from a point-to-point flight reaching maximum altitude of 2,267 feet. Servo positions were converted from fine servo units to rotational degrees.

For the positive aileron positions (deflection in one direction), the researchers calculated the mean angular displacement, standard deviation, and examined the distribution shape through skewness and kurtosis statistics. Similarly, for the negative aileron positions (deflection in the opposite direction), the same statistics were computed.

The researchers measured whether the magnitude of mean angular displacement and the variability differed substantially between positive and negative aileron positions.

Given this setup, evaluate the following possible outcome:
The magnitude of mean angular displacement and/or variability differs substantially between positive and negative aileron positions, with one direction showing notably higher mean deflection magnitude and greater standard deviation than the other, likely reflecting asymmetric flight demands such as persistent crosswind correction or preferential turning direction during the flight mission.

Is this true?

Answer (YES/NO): YES